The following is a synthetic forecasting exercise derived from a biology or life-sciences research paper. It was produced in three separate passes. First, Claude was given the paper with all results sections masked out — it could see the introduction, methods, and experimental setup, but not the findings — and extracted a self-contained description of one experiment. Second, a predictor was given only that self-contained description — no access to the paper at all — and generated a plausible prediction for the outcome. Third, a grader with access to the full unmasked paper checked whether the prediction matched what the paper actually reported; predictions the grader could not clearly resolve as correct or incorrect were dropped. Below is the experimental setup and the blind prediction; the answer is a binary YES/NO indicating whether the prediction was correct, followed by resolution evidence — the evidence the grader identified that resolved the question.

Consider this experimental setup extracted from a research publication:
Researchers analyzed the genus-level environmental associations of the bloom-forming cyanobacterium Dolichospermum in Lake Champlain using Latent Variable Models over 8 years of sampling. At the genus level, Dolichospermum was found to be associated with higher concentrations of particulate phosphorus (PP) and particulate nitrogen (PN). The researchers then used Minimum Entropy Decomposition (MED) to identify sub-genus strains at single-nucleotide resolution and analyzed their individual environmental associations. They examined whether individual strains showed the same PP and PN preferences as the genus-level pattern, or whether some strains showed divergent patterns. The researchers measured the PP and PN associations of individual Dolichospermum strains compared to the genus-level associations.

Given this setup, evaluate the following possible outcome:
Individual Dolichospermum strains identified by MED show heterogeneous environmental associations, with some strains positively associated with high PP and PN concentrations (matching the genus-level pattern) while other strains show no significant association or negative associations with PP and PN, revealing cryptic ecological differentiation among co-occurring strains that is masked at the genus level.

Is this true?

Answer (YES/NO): YES